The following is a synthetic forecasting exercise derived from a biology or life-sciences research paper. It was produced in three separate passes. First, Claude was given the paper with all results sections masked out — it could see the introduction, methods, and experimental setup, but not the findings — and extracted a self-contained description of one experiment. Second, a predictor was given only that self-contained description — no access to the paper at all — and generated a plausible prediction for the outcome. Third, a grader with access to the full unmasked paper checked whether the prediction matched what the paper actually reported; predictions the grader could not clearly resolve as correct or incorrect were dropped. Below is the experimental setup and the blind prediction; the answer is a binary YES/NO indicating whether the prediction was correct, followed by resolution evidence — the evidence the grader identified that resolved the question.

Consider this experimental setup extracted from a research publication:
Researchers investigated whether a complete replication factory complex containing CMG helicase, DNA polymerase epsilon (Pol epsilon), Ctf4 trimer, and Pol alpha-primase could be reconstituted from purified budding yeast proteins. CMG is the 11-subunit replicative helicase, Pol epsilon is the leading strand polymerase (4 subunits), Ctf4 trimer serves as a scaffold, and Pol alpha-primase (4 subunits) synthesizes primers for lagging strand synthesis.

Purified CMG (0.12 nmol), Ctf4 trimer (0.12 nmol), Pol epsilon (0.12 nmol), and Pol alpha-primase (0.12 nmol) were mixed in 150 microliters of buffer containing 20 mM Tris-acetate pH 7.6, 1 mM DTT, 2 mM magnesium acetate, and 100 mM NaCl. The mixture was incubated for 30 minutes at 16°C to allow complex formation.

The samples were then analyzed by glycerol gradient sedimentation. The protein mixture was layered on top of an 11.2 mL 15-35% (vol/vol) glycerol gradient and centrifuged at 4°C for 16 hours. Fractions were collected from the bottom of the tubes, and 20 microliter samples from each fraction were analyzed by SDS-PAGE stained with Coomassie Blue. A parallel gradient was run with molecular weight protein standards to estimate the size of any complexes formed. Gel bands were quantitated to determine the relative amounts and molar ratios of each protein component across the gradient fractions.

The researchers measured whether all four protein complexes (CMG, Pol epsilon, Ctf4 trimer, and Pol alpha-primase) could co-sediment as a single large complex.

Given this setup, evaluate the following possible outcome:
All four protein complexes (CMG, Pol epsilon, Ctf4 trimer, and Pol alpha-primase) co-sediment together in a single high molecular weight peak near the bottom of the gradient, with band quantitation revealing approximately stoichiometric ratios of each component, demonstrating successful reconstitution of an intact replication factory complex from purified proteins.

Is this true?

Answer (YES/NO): YES